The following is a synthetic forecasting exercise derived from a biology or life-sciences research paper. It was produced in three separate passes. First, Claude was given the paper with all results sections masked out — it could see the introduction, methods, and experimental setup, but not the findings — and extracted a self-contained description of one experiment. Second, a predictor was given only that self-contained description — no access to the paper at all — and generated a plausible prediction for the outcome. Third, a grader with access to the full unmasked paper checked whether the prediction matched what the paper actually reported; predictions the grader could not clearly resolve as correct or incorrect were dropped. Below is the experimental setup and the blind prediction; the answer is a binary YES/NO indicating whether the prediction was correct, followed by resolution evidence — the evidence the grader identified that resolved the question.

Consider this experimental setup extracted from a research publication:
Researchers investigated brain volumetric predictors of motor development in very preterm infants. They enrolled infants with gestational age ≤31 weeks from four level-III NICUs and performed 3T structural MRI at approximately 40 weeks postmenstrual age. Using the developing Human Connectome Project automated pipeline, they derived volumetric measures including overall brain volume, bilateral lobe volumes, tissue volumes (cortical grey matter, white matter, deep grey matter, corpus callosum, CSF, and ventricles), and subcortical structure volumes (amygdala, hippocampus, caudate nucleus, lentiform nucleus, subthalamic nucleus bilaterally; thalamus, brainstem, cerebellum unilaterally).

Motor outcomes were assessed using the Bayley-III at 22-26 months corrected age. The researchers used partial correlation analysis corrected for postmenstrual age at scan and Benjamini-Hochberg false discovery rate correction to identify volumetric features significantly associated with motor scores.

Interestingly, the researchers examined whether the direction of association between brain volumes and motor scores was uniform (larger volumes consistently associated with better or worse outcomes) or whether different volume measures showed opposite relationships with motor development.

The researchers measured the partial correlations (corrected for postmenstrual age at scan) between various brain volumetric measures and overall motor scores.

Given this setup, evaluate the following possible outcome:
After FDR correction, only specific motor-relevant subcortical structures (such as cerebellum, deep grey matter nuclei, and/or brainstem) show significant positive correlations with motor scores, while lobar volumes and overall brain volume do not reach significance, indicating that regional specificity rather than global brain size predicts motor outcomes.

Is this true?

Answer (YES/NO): NO